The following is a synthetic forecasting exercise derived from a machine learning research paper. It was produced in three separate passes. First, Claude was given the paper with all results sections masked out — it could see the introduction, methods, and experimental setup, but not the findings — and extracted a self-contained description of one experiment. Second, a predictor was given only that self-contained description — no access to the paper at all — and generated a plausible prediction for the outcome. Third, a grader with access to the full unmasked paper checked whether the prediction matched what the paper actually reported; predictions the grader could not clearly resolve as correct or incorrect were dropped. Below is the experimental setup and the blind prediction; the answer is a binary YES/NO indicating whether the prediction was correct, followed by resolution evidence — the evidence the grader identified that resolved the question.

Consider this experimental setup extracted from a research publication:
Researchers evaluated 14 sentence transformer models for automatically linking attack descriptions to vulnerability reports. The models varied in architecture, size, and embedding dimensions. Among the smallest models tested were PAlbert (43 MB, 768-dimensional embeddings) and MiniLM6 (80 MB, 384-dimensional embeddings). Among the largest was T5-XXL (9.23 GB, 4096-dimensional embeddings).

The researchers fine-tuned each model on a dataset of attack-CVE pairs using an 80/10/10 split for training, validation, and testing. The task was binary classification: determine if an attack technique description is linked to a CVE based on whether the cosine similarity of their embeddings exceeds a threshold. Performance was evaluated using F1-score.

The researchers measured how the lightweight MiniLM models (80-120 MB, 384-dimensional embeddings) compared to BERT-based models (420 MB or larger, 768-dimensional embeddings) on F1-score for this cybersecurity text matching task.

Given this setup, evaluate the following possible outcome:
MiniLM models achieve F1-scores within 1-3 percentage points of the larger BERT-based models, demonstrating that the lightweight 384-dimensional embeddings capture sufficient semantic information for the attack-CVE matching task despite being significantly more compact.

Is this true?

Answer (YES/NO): NO